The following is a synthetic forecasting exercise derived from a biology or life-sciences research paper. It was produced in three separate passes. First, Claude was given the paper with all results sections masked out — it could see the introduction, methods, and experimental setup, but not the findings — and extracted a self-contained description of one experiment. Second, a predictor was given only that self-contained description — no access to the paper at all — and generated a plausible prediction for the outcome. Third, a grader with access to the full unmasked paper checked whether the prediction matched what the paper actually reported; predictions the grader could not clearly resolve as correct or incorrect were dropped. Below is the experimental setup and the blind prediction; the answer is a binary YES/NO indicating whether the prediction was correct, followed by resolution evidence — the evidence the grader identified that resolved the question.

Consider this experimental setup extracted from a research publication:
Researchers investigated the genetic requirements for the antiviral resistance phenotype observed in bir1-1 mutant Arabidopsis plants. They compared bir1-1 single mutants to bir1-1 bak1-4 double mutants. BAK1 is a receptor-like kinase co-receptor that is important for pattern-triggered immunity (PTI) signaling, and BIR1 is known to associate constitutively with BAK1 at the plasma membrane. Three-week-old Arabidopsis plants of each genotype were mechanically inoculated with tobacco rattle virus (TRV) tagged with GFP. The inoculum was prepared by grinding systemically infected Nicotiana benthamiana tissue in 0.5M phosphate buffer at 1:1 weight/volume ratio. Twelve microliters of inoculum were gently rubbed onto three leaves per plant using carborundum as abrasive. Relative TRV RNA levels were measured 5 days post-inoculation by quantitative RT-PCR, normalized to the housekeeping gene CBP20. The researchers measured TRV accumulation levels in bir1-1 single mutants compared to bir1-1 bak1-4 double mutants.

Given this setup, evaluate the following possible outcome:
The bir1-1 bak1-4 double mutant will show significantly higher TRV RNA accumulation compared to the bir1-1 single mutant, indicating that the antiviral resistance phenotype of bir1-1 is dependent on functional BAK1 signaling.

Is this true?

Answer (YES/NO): NO